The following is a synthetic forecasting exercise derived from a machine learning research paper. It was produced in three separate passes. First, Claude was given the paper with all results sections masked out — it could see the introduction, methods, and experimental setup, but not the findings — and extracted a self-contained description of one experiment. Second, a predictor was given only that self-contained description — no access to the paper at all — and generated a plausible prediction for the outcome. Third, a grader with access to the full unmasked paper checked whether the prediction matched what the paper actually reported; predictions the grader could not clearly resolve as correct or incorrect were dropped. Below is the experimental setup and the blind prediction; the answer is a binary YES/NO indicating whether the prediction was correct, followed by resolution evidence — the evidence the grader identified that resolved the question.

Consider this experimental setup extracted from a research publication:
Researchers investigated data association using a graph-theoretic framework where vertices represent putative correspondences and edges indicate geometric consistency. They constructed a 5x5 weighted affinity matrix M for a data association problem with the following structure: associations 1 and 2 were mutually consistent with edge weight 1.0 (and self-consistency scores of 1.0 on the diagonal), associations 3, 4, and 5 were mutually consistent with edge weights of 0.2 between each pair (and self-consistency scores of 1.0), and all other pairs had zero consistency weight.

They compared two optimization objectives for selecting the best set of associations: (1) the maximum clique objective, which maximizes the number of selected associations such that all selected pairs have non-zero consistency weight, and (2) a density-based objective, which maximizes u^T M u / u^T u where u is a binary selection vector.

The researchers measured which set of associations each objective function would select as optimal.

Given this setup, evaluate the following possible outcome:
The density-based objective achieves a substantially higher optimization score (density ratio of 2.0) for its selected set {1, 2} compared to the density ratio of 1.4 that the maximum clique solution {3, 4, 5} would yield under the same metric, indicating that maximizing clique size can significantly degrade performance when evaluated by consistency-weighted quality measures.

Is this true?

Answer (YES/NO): YES